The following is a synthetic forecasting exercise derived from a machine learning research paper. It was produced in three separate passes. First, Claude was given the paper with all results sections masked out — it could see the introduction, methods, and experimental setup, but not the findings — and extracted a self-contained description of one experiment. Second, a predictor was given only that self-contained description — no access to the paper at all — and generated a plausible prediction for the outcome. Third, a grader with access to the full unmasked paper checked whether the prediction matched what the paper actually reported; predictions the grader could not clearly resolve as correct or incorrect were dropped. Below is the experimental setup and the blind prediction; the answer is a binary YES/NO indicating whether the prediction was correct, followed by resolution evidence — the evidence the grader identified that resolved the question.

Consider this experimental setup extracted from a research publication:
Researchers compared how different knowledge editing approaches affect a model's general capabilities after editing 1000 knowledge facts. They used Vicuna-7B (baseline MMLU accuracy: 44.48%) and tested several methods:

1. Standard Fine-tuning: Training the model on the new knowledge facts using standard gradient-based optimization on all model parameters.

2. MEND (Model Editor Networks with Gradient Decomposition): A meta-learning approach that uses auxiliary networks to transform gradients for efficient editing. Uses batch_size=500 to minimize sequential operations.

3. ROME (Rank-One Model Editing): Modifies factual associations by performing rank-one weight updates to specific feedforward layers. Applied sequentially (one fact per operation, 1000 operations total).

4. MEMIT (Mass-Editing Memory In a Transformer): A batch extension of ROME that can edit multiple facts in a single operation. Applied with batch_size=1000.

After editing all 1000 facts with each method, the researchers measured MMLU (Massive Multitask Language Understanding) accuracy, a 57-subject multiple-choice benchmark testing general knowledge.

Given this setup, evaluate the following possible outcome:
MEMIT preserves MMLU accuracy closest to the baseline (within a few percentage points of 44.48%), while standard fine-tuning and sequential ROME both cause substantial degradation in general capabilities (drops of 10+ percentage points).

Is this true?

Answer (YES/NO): NO